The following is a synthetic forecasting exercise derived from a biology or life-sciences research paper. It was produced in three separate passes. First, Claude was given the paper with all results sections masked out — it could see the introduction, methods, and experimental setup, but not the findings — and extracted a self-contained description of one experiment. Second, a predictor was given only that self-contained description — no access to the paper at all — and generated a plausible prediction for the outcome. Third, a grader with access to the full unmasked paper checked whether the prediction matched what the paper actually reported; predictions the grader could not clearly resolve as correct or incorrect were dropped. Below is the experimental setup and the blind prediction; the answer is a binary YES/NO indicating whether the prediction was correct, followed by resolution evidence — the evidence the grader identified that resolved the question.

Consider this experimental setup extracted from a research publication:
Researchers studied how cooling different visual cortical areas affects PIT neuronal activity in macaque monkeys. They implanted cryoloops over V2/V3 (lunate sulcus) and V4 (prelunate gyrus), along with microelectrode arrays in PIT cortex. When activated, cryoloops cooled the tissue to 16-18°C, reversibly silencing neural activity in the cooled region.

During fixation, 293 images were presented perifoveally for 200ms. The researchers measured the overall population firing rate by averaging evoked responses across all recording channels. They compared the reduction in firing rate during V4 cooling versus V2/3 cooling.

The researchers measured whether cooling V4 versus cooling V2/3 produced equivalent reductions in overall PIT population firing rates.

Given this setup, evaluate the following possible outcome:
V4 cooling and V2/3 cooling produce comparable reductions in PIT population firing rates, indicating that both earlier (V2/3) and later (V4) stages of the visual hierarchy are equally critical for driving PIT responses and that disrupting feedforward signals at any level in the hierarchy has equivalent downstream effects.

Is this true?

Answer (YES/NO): NO